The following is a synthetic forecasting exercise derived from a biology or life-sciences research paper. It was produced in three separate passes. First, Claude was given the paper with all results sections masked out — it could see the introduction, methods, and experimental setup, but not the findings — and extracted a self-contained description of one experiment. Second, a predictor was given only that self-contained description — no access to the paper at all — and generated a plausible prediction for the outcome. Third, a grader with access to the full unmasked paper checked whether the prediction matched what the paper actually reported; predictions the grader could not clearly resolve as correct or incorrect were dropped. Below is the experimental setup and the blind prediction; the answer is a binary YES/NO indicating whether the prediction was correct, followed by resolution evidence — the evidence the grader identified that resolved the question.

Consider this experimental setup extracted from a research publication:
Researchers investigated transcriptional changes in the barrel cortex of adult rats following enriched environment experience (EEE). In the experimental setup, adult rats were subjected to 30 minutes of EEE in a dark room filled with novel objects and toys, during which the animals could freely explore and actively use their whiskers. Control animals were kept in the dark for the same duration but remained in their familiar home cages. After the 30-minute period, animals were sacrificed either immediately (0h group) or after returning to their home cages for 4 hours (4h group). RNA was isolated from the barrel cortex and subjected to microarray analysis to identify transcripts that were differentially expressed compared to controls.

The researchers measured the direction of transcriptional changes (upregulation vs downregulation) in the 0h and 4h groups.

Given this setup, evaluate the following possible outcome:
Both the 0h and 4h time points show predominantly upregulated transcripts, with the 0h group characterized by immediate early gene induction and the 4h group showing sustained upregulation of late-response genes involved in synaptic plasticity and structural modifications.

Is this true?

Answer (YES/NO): NO